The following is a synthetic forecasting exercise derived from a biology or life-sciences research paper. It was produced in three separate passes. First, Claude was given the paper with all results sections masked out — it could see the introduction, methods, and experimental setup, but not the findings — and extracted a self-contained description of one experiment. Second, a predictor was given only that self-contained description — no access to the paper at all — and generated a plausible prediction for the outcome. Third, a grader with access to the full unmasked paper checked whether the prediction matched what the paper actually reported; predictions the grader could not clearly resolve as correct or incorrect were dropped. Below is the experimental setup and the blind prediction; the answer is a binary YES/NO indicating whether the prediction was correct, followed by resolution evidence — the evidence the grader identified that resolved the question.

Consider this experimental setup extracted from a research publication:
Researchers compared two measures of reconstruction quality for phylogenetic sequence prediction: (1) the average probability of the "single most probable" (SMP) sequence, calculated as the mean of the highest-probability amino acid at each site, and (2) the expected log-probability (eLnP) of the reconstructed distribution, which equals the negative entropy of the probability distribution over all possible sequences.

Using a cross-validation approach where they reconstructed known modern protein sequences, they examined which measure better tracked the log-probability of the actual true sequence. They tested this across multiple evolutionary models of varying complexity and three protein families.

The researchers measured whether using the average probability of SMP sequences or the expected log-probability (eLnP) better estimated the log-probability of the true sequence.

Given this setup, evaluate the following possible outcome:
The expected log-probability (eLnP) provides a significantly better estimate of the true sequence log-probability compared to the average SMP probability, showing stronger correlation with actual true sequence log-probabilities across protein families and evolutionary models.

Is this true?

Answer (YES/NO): YES